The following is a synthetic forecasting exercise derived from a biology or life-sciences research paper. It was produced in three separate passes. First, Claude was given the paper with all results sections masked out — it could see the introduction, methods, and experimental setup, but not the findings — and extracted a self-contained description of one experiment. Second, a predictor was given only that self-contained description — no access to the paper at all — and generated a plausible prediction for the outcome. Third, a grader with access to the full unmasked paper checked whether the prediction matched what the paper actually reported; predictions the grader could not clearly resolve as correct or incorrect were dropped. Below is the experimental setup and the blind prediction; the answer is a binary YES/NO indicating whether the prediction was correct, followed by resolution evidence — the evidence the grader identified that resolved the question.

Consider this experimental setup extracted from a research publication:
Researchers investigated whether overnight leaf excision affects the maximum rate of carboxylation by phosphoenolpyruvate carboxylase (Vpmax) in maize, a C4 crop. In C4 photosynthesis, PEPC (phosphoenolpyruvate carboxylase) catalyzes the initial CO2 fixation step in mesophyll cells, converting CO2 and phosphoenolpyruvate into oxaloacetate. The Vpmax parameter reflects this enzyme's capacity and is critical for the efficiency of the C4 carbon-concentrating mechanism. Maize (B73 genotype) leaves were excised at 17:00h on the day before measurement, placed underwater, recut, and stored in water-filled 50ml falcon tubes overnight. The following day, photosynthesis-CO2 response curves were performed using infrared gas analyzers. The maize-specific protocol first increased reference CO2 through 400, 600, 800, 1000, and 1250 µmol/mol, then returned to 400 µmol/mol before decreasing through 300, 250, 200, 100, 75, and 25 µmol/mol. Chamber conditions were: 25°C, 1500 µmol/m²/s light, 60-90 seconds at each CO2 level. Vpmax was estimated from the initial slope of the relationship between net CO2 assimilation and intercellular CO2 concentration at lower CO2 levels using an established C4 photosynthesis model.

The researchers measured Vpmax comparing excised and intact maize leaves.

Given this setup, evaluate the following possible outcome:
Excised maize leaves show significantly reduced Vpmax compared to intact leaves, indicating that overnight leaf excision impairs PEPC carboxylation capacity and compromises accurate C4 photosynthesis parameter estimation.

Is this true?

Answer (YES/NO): NO